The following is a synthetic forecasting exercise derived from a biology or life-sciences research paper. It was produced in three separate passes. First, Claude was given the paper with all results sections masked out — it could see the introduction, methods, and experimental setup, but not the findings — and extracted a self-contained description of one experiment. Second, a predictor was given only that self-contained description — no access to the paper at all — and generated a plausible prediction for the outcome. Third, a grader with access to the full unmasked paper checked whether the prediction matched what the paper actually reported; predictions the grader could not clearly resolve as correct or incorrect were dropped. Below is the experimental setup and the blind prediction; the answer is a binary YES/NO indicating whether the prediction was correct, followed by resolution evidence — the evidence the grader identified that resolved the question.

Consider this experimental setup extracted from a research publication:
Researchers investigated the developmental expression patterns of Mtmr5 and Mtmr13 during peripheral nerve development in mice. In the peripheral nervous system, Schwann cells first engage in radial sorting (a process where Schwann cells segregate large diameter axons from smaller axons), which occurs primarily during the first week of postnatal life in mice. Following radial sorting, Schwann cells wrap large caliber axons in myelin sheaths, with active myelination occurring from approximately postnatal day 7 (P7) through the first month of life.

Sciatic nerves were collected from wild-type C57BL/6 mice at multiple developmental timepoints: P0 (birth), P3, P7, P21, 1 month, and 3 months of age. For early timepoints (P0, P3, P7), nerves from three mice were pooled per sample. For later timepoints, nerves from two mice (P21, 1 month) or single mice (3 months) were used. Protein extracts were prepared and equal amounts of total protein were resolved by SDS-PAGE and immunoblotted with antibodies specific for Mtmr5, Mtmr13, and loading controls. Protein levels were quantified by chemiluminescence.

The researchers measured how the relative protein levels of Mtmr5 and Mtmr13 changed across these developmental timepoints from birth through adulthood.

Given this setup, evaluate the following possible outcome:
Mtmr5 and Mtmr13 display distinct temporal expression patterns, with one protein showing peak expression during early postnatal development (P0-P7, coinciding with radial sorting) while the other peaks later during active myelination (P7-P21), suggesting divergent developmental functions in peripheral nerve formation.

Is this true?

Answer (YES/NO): YES